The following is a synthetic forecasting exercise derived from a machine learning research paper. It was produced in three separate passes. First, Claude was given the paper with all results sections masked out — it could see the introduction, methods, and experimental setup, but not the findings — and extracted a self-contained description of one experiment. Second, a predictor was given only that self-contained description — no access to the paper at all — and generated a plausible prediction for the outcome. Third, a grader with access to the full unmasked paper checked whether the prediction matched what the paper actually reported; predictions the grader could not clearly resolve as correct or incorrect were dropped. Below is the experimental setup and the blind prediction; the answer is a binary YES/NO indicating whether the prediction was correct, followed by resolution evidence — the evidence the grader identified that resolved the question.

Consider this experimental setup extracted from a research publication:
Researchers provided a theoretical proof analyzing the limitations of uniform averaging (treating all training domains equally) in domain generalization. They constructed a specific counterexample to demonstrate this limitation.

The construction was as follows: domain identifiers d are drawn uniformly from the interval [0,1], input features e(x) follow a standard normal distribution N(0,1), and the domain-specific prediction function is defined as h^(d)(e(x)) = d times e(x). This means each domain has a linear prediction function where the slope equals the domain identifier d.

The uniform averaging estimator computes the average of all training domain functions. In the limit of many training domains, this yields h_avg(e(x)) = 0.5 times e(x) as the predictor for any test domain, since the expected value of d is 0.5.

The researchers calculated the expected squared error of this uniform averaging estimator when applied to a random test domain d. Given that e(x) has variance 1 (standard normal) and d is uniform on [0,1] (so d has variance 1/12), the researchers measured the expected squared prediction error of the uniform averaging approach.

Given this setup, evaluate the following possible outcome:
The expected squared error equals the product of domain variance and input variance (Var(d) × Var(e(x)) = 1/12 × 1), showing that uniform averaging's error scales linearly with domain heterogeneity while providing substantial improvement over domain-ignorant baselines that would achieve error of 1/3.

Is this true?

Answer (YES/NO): NO